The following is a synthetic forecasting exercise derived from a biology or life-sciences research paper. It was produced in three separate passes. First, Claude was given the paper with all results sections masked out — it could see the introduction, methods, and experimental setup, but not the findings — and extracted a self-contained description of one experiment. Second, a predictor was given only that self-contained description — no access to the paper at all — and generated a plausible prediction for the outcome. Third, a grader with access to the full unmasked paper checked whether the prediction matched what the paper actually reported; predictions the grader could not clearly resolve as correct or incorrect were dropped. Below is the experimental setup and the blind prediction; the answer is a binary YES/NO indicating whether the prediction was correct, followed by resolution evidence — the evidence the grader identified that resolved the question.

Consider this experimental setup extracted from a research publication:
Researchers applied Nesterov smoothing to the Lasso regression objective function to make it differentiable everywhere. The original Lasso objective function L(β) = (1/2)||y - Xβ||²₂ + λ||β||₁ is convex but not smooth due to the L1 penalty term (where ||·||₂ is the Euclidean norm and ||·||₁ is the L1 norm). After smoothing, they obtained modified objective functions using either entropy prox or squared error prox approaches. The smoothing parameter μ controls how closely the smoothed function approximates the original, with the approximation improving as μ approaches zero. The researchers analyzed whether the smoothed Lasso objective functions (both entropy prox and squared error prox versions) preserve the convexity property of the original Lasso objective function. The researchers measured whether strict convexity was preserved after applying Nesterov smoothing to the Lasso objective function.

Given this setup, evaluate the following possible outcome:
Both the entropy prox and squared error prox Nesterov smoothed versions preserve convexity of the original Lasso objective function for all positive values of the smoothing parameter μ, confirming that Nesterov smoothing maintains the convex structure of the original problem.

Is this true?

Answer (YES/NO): YES